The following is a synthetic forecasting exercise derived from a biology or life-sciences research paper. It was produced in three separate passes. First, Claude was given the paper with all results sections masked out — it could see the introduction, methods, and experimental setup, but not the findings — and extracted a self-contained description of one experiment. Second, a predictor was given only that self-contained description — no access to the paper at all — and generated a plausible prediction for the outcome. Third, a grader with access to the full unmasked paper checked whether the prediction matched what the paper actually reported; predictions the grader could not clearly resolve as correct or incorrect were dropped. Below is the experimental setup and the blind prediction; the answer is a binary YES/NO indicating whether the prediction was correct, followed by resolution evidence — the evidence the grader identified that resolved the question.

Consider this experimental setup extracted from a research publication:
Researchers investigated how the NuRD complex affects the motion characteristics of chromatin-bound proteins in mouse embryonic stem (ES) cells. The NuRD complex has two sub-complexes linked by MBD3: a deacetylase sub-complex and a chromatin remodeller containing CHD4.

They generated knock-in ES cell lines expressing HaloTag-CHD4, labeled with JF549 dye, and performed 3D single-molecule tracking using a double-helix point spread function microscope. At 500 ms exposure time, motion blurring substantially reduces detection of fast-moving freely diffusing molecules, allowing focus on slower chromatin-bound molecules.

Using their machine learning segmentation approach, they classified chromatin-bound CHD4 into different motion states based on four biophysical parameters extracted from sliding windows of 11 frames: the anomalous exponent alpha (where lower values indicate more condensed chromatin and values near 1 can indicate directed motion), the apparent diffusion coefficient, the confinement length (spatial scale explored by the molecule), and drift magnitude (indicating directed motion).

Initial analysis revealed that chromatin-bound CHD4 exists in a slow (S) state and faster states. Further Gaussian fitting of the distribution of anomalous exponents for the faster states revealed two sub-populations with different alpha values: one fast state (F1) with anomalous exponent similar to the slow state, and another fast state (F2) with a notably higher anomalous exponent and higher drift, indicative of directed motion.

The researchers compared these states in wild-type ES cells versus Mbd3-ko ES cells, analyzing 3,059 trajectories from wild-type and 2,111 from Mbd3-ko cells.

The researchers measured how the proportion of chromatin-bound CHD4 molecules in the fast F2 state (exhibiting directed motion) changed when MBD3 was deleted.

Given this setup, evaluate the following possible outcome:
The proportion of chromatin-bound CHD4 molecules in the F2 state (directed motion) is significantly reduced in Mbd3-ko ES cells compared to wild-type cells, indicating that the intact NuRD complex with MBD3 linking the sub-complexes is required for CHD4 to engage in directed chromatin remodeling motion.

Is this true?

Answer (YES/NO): NO